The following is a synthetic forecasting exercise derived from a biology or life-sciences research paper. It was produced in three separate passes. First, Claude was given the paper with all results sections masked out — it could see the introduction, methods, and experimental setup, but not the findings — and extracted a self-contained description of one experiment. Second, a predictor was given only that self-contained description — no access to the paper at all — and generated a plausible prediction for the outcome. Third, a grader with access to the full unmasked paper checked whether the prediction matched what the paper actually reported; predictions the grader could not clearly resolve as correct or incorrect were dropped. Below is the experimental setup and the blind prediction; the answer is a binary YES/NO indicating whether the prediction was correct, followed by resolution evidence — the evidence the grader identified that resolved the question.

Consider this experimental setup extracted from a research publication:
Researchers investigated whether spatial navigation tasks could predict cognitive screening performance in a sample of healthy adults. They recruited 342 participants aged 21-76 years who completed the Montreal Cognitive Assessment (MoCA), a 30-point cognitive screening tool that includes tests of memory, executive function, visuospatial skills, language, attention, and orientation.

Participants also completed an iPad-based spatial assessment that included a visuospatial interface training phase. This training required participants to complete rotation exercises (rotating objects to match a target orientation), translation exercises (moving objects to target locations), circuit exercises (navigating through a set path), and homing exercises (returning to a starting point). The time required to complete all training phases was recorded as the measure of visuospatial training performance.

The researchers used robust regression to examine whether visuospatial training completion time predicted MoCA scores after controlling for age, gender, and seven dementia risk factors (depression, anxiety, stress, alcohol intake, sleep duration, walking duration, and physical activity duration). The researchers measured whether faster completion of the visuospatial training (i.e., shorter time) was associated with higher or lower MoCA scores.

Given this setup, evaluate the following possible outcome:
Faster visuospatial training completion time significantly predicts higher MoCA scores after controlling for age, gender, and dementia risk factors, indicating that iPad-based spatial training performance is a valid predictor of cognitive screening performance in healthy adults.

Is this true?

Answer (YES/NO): NO